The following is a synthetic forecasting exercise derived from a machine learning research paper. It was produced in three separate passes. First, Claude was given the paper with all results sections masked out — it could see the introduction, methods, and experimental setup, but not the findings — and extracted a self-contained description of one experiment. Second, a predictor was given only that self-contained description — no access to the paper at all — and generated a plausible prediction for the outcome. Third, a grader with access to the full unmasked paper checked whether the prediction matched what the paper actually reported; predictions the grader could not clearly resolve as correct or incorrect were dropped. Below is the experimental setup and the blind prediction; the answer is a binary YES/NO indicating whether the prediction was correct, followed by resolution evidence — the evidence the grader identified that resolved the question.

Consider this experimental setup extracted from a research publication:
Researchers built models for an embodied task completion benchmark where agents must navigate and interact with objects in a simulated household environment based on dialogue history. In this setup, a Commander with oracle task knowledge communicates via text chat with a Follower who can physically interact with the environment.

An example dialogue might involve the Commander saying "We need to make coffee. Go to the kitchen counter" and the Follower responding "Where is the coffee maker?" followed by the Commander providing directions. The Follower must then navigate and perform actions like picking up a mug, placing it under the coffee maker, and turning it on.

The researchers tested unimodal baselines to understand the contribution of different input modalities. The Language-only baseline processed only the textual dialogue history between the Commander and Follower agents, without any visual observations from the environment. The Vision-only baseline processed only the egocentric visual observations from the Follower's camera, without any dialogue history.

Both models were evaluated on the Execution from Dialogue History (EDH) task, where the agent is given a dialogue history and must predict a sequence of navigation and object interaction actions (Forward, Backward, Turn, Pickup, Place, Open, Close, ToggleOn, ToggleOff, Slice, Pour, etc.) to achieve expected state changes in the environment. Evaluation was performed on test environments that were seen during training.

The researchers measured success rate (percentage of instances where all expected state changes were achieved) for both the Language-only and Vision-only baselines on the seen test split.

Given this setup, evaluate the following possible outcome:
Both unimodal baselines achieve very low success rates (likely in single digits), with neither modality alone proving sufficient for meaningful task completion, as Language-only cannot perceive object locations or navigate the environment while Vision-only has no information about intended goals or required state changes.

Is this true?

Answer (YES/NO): YES